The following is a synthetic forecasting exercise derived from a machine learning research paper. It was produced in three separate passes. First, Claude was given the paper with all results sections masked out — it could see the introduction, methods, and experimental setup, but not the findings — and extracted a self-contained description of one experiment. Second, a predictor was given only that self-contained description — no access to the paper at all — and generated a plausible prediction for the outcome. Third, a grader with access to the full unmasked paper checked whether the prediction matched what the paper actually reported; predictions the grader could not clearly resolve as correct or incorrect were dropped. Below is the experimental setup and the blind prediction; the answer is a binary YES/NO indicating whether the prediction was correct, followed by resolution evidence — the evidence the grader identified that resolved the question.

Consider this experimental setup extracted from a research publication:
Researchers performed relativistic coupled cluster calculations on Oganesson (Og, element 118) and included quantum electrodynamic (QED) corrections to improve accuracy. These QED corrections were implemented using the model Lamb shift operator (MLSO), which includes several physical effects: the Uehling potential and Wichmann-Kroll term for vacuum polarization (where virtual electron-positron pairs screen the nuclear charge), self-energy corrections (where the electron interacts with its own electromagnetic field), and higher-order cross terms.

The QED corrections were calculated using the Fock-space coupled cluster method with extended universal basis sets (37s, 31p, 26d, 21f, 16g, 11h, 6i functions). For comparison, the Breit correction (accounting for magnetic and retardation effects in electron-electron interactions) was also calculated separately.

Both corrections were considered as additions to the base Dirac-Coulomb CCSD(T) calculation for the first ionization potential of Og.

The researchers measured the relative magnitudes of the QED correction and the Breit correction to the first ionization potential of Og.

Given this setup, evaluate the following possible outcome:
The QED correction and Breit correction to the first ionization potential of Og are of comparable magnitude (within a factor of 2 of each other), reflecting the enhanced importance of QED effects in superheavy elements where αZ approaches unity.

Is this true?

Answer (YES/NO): NO